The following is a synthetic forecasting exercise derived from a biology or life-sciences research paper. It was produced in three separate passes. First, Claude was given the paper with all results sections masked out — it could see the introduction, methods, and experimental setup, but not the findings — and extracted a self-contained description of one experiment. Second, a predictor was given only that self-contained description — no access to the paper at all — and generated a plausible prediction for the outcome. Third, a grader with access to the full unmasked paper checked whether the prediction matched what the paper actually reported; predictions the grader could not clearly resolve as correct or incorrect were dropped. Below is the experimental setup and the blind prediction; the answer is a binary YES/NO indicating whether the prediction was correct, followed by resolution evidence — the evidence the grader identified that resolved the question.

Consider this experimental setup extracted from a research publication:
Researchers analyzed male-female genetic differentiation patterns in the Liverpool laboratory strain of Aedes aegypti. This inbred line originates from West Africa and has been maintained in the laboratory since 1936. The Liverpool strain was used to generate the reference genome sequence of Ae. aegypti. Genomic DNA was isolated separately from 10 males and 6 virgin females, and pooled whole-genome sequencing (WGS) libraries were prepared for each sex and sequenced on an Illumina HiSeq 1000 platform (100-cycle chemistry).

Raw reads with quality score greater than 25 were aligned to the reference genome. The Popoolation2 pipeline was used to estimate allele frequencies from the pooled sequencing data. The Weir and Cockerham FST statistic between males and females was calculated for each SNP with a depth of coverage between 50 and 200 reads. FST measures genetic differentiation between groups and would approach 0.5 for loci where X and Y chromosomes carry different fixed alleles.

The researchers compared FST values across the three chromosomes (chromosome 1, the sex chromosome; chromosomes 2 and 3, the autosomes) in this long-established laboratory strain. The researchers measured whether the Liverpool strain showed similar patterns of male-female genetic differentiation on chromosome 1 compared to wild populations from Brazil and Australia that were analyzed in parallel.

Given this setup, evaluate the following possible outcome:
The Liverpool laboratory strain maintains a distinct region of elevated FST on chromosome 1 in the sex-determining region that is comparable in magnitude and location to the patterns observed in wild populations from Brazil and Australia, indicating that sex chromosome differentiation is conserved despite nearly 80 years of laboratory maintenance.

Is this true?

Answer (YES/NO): YES